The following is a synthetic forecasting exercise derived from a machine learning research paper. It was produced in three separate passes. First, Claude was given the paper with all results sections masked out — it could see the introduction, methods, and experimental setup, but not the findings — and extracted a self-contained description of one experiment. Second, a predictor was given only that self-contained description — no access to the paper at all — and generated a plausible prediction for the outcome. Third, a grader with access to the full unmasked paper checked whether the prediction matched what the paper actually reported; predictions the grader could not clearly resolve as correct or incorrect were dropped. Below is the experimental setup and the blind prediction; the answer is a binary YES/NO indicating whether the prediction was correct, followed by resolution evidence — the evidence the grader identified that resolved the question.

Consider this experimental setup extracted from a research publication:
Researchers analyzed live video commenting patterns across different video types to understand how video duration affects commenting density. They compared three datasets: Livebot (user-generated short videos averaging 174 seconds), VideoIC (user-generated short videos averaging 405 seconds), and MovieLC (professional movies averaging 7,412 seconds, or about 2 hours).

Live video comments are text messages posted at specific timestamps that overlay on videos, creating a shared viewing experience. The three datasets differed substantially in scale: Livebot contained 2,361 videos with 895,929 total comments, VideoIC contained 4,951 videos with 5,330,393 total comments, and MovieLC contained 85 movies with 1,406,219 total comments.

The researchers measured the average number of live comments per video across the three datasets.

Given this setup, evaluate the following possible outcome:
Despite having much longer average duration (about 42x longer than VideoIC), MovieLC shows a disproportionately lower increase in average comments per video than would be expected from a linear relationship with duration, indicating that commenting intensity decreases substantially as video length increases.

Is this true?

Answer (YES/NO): NO